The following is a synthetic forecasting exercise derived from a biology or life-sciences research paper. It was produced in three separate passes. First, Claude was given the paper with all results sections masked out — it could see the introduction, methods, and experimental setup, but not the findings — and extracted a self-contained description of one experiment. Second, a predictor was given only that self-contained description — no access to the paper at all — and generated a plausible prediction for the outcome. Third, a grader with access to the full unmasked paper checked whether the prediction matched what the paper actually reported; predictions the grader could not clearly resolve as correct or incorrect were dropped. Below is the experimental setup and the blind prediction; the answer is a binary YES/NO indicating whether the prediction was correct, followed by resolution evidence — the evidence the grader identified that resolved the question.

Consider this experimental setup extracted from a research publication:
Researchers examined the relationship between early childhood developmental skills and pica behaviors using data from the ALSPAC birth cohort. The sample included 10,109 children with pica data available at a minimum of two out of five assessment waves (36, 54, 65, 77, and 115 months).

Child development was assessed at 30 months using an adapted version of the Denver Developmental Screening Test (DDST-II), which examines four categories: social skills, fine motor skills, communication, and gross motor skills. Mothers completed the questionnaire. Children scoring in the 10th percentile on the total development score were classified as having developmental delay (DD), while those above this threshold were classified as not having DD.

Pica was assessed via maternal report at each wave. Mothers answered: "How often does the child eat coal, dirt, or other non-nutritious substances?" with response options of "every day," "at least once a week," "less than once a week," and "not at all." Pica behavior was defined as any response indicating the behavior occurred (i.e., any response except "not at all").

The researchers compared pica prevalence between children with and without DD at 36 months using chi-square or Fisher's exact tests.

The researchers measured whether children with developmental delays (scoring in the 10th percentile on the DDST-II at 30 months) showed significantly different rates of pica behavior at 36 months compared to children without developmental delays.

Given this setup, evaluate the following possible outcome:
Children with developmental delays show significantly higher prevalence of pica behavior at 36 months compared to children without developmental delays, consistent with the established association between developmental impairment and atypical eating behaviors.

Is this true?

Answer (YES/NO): YES